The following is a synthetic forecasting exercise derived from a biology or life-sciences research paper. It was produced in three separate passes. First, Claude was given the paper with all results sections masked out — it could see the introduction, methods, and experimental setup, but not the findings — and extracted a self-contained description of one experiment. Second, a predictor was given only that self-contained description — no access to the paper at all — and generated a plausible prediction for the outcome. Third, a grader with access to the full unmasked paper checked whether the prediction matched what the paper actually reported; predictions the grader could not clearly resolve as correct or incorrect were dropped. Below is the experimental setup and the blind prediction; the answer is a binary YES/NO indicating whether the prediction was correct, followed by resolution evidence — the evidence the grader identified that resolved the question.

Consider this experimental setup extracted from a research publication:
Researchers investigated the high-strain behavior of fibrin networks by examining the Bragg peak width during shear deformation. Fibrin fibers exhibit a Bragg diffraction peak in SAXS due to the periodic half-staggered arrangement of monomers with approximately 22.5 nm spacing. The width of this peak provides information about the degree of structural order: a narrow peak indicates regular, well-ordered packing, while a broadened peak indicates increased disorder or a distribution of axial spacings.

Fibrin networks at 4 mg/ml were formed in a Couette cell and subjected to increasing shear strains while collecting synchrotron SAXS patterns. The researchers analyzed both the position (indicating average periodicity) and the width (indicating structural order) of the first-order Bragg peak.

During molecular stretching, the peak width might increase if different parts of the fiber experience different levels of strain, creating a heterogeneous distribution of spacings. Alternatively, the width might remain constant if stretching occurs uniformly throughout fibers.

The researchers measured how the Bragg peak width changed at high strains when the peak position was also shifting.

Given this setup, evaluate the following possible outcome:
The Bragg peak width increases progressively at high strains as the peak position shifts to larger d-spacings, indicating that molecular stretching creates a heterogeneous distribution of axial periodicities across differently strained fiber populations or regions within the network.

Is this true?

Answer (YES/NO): YES